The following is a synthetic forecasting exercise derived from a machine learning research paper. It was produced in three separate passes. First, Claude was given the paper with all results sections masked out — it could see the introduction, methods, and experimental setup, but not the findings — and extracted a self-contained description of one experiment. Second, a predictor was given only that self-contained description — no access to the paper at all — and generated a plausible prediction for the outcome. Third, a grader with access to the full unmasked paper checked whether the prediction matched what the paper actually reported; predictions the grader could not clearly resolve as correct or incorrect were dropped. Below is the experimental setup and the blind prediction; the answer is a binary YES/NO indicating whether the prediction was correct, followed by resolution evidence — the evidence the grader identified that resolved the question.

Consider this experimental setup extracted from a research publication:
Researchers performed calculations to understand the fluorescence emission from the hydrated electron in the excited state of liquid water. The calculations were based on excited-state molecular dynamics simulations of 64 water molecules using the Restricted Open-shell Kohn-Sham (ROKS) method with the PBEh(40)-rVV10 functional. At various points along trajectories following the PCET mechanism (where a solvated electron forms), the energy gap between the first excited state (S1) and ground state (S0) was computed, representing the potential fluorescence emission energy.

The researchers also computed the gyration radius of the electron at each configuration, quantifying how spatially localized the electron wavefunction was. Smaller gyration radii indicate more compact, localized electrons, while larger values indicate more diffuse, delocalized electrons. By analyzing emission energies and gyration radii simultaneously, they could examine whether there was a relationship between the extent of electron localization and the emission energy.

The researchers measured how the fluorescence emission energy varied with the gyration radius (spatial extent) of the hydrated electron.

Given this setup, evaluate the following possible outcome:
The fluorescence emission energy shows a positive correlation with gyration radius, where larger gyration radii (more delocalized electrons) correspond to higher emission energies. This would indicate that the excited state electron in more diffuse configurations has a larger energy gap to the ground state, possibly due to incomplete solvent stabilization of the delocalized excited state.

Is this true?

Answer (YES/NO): YES